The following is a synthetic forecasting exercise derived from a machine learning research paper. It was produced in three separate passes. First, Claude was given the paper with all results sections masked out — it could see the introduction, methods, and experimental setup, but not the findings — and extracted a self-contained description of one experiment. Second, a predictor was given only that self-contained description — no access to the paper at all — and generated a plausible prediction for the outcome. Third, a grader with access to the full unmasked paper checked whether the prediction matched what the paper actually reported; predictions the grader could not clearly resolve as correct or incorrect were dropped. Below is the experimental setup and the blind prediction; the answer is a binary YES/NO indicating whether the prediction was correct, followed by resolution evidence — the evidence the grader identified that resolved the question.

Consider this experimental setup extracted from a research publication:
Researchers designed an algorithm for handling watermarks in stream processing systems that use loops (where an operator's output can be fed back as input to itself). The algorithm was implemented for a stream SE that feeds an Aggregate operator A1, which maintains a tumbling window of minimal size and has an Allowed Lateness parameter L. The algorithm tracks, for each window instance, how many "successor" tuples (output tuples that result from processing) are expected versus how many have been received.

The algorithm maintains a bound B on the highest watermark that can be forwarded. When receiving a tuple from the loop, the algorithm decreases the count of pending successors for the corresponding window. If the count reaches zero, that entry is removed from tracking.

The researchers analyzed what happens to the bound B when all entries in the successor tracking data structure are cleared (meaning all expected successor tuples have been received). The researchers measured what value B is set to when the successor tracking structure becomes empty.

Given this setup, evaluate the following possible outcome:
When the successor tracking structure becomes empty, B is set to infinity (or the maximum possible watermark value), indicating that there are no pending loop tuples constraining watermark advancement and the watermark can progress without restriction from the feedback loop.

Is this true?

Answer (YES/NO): YES